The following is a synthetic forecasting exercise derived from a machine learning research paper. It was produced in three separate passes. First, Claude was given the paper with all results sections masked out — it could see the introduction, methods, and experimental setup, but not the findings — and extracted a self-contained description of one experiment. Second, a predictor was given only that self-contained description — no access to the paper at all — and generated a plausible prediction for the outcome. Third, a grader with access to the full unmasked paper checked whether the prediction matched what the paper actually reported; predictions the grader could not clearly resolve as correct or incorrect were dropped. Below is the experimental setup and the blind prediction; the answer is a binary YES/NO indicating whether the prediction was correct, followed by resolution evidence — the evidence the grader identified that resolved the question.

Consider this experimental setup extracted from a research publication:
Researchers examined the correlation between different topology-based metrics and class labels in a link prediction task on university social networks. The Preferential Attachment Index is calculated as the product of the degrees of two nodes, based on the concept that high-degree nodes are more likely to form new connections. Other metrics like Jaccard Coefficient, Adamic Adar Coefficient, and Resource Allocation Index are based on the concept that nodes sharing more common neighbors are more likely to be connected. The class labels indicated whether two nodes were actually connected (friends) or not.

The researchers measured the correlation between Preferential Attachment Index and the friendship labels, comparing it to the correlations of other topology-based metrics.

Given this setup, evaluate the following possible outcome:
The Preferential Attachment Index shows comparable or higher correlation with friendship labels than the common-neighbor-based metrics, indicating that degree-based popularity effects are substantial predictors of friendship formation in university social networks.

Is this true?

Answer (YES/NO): NO